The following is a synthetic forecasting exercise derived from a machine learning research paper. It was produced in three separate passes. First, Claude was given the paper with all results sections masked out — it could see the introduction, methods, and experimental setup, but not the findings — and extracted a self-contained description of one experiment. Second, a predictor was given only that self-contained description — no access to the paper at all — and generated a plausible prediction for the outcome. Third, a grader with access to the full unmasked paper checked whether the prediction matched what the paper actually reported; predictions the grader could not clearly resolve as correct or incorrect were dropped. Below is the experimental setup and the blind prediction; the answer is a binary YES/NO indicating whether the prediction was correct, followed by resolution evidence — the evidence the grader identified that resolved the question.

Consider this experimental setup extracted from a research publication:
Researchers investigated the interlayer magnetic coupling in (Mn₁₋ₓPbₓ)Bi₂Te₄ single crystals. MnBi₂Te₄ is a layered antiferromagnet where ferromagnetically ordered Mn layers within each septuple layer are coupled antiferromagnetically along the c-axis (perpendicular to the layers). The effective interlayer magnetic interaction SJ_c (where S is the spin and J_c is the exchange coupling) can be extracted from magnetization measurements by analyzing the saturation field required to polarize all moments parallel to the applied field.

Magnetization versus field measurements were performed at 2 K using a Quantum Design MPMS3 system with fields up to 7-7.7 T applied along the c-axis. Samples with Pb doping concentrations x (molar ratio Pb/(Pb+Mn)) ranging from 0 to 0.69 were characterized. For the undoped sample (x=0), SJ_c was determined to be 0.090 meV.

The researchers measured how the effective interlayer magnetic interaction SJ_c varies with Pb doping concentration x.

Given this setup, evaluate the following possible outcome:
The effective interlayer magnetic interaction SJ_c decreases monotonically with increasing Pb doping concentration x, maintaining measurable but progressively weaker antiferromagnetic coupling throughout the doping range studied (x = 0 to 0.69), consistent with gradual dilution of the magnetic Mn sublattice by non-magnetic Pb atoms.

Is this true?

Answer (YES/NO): YES